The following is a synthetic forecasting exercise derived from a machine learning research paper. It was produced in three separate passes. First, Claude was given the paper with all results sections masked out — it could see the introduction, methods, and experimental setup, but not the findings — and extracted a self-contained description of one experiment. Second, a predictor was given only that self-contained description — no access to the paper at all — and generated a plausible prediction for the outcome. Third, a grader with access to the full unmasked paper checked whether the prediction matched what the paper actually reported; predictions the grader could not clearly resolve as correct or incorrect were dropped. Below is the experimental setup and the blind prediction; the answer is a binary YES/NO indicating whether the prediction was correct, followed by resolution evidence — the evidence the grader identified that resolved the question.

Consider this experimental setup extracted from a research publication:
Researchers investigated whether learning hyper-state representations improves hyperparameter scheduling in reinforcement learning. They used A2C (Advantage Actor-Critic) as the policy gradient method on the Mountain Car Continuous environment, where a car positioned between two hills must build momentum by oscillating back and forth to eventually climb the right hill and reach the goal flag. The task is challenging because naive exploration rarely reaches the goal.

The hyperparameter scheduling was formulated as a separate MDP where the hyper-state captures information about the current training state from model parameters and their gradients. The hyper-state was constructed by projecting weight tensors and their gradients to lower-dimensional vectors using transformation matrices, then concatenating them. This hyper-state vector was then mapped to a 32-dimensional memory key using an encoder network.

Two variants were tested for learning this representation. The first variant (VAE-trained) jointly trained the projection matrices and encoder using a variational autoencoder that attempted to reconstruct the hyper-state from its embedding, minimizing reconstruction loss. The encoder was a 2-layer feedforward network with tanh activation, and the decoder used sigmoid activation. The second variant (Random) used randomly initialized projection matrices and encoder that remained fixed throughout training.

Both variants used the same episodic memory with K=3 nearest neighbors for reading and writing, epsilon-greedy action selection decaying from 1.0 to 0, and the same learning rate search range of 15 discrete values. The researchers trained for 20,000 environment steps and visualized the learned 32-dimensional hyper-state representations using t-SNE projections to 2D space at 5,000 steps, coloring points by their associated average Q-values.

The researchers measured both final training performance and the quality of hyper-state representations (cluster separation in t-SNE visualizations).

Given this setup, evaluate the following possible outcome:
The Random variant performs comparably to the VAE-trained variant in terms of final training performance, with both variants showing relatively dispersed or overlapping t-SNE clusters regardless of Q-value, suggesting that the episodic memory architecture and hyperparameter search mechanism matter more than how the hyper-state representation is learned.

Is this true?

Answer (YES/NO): NO